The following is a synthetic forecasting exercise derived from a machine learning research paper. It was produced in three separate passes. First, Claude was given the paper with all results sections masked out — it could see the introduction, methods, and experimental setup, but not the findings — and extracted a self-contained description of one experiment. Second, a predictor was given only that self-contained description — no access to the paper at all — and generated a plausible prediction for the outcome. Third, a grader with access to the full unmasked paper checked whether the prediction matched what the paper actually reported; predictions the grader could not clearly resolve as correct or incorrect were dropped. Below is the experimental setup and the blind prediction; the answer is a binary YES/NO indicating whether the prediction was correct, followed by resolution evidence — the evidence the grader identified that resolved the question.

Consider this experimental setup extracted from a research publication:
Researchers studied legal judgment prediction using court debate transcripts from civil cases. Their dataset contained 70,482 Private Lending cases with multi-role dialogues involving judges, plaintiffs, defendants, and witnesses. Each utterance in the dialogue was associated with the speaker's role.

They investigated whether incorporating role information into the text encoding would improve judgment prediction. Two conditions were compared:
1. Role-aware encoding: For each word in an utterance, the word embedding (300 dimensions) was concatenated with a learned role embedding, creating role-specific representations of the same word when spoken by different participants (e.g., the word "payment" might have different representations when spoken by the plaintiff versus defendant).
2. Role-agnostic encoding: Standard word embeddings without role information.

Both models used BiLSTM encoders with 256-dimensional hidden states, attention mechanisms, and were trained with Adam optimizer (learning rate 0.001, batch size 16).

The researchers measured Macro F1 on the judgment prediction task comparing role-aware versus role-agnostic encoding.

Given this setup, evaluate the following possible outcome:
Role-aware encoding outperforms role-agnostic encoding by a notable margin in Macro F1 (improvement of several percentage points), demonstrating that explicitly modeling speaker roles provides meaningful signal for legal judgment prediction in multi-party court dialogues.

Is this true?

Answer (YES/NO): NO